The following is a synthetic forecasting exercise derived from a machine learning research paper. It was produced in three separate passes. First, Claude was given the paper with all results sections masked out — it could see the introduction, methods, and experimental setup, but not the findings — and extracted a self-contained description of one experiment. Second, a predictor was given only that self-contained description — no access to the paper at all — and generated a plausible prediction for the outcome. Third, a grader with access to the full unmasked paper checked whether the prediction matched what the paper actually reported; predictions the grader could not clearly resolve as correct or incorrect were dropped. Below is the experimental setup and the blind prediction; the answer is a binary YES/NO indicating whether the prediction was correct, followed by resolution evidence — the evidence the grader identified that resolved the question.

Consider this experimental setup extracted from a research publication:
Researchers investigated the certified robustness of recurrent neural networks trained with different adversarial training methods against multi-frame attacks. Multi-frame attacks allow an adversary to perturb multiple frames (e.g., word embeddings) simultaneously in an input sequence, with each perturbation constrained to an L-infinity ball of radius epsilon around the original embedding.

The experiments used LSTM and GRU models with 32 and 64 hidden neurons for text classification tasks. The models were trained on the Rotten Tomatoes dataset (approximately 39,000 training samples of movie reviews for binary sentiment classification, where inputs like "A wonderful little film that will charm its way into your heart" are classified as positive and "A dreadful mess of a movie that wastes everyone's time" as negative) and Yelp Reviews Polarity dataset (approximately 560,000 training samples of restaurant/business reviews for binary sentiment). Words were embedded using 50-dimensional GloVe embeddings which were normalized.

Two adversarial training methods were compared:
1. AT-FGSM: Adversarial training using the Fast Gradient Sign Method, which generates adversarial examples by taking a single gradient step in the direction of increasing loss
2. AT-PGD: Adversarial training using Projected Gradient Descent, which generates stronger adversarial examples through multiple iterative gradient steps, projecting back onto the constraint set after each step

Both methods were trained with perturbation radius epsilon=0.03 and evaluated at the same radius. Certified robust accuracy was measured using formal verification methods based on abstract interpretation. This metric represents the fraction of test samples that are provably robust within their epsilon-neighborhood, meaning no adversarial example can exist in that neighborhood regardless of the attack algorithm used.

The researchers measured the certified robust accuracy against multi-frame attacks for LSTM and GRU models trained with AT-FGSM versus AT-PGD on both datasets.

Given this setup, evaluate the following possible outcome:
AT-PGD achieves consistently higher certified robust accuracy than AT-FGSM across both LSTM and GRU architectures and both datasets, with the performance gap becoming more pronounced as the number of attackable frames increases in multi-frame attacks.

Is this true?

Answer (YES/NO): NO